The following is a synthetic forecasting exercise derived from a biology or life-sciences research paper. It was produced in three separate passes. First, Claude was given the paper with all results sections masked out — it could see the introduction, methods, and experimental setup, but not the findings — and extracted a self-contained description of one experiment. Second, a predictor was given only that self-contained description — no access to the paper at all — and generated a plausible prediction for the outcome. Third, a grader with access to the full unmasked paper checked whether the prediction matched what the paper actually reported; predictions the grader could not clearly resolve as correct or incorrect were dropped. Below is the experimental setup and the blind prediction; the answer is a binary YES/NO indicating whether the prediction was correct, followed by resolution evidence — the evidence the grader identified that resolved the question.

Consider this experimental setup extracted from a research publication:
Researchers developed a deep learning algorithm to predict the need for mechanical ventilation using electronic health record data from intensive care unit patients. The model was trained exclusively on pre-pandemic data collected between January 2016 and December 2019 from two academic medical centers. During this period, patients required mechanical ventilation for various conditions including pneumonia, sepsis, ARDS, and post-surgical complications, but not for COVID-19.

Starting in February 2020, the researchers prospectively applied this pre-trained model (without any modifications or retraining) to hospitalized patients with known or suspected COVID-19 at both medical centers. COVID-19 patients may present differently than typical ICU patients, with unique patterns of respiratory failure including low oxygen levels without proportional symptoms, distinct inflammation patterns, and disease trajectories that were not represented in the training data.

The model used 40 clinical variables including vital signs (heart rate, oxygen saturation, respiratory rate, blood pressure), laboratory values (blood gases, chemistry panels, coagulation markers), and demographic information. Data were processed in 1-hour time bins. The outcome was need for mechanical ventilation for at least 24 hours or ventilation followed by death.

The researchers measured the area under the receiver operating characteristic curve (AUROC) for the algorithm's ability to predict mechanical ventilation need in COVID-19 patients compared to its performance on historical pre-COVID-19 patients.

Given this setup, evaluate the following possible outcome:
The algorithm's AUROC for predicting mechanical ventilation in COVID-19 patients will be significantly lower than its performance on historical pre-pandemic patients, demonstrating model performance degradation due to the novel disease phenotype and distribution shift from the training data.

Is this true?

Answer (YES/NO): NO